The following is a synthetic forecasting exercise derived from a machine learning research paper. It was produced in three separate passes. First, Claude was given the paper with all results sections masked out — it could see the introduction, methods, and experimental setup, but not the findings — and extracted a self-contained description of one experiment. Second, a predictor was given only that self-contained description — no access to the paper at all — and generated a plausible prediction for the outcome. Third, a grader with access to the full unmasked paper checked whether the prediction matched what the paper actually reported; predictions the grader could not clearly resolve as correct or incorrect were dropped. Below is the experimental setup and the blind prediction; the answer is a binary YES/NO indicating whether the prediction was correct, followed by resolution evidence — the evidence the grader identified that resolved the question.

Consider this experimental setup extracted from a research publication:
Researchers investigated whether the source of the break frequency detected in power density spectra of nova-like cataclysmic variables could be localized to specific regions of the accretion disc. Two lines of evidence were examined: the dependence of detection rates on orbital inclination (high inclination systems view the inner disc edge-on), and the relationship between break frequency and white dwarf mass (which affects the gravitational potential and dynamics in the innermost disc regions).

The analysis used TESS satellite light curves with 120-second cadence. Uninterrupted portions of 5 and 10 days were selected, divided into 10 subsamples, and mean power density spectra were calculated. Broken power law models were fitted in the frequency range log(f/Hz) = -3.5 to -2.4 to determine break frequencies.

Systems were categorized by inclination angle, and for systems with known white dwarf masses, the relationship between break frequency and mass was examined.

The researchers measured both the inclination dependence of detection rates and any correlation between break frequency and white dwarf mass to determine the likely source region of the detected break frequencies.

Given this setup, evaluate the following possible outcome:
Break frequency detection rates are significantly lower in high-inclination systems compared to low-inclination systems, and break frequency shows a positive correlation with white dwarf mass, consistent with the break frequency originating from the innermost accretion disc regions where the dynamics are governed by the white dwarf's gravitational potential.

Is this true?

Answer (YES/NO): NO